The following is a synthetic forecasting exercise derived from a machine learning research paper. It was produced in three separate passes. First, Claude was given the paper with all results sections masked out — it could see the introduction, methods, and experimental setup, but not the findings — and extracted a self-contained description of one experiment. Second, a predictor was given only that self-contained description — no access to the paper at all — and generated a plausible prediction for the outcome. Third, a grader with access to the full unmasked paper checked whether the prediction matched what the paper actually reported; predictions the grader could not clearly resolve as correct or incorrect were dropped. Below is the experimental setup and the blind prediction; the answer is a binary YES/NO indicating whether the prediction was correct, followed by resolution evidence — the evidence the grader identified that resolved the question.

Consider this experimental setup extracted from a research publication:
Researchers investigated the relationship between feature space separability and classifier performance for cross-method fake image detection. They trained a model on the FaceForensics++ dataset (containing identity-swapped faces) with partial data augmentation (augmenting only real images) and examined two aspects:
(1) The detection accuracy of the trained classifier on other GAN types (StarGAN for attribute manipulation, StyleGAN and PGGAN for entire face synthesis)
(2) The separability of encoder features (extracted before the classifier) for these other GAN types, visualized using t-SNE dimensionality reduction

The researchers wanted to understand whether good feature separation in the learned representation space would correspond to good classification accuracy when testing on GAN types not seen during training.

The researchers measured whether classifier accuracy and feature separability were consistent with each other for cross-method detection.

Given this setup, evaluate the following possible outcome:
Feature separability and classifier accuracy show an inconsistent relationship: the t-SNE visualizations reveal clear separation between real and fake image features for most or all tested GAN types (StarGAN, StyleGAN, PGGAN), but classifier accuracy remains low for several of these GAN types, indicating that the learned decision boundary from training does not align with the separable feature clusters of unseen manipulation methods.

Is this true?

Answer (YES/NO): YES